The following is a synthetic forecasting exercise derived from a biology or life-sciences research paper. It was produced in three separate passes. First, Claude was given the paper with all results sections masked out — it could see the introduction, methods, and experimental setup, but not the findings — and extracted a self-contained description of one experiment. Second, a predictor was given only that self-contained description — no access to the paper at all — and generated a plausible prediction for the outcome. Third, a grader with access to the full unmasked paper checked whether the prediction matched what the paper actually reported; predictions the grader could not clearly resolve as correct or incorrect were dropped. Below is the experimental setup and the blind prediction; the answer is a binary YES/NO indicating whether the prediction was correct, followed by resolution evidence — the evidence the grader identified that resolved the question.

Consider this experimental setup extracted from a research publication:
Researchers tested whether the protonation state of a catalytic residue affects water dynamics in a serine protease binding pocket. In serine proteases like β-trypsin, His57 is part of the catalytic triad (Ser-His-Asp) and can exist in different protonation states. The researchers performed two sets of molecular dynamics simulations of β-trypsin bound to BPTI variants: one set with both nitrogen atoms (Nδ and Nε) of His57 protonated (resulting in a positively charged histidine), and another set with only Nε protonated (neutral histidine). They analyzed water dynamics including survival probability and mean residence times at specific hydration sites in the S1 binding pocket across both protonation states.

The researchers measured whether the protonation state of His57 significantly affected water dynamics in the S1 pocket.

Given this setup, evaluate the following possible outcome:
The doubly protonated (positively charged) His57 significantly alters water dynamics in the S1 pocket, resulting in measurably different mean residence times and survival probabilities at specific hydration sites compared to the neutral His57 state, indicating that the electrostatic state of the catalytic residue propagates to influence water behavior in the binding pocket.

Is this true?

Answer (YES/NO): NO